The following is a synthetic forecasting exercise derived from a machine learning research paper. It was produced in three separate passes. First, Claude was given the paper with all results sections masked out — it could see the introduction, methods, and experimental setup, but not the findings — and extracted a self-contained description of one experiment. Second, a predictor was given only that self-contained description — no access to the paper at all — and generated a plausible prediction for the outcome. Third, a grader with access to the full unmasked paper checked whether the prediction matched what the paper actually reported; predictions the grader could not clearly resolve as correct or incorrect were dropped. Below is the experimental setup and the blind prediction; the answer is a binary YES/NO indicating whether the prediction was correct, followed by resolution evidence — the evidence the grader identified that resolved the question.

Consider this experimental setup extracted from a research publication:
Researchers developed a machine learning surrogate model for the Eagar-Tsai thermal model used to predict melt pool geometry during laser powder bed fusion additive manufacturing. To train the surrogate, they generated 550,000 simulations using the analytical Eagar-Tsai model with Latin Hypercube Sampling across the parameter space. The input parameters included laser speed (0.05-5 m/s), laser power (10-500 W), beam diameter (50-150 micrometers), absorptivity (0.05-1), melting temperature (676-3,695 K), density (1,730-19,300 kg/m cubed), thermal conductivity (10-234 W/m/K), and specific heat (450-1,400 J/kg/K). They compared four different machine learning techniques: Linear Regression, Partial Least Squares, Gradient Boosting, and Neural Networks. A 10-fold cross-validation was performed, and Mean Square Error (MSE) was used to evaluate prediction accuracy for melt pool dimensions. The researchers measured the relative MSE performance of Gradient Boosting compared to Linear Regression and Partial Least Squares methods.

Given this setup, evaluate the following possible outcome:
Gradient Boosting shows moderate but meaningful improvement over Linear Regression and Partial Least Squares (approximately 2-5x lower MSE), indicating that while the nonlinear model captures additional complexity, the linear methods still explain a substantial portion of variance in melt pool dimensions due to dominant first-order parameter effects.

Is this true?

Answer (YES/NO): NO